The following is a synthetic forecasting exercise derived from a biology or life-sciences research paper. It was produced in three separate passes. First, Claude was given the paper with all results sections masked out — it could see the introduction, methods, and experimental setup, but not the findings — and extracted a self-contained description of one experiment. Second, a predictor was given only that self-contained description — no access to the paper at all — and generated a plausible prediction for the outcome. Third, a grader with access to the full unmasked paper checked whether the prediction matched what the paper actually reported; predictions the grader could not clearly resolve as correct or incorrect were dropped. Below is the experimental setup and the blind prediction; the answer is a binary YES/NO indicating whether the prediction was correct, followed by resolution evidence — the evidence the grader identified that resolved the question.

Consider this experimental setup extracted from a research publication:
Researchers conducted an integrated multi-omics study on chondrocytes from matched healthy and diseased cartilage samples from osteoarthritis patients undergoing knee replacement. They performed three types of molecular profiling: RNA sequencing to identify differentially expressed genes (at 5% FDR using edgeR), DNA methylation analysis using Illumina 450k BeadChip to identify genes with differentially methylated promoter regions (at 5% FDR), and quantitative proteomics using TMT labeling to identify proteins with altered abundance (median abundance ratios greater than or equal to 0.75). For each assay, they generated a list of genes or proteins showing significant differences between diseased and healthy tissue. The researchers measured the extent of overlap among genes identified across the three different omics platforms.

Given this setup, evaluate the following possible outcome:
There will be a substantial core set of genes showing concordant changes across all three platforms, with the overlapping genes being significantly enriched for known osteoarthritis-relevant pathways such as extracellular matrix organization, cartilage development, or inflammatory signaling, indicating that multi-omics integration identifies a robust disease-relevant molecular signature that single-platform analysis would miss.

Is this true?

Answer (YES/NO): NO